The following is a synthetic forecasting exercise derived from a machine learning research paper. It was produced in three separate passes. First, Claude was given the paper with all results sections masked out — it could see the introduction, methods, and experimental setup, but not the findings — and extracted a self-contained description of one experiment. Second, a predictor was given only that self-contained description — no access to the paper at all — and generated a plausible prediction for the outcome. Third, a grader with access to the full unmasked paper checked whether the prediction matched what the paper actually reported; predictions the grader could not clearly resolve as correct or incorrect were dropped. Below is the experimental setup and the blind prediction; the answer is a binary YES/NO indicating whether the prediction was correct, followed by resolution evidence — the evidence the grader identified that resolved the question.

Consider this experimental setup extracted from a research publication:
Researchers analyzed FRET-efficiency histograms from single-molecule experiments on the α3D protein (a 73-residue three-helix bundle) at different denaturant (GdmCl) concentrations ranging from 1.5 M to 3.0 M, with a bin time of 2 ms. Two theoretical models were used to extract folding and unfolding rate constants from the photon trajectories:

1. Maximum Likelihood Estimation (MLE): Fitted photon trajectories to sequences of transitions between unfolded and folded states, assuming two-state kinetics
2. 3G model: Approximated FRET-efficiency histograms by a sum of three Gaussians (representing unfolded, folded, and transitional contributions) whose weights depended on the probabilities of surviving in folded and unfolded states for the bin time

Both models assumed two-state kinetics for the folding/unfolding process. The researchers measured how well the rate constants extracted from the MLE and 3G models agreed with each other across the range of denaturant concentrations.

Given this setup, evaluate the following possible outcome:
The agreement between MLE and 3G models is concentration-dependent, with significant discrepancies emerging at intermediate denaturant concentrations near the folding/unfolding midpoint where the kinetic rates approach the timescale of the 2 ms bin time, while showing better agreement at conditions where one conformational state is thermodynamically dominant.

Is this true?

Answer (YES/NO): NO